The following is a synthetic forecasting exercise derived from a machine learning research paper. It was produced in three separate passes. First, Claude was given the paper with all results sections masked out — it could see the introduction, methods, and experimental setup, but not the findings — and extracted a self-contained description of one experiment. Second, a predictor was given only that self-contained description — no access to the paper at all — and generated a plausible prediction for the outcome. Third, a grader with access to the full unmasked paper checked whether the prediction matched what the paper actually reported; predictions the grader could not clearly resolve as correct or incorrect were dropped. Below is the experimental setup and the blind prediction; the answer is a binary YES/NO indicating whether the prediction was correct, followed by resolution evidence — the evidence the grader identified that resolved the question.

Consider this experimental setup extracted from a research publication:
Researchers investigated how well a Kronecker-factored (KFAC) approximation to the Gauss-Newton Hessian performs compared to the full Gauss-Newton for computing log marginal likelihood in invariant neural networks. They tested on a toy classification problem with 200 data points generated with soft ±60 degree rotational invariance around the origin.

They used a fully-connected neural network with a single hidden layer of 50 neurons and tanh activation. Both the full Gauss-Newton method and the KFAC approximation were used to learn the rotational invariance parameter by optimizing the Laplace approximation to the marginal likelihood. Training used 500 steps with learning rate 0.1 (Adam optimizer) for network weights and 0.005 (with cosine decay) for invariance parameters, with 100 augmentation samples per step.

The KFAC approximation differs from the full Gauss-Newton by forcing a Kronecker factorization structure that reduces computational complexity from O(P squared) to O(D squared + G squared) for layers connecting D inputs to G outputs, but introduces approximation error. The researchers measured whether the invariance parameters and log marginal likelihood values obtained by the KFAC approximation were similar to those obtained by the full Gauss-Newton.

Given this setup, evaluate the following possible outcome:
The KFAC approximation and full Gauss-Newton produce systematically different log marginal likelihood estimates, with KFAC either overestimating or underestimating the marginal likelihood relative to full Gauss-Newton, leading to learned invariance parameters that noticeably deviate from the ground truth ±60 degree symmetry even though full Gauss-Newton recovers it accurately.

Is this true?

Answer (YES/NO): NO